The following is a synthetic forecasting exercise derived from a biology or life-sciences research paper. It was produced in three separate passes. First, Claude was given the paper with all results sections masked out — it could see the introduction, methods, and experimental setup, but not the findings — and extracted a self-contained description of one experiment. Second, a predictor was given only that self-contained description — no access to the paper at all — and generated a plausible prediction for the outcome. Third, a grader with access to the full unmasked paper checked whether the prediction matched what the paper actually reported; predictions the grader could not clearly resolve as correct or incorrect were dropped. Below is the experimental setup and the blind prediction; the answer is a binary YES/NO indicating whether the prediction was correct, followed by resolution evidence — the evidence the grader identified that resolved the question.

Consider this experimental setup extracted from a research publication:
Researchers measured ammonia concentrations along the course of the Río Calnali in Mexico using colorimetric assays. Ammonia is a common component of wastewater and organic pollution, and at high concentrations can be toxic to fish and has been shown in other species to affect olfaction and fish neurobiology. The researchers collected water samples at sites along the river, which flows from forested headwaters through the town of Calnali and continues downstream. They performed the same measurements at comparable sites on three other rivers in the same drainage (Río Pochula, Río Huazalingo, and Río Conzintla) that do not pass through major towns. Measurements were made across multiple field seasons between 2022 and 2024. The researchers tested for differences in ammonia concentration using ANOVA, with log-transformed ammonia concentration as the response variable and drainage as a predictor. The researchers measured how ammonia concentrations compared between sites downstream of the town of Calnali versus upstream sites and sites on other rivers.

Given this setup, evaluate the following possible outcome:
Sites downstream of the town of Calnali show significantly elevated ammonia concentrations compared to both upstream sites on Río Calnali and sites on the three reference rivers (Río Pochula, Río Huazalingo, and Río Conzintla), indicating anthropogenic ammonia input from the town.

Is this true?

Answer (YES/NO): YES